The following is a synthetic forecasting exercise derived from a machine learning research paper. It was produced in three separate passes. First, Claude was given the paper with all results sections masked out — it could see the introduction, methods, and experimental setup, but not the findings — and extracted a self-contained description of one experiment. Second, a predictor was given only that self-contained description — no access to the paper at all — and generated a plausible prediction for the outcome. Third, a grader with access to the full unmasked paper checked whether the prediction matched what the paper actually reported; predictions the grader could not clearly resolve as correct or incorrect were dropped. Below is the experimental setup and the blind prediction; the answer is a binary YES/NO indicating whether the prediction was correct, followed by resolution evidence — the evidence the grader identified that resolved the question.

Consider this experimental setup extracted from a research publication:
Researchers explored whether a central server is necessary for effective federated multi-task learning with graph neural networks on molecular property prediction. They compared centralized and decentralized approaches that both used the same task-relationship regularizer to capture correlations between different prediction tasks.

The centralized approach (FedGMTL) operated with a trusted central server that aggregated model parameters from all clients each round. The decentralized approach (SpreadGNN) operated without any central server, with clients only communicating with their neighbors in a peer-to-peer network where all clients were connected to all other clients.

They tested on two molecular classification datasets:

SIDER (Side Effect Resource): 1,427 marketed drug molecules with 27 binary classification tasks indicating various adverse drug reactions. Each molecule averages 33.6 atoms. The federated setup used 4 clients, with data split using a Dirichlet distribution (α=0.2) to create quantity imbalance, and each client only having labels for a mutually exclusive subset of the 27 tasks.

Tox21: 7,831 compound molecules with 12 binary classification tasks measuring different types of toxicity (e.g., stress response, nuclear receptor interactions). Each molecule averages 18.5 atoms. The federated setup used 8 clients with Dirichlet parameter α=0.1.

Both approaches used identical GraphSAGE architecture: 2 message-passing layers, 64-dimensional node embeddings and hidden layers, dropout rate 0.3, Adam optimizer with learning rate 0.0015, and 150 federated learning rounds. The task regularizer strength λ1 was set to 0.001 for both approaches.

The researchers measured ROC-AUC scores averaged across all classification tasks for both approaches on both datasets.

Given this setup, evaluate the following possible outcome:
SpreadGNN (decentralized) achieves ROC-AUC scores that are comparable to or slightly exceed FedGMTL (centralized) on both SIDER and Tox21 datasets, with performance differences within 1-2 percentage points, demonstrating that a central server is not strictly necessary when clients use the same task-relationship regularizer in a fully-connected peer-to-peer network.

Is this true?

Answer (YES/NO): NO